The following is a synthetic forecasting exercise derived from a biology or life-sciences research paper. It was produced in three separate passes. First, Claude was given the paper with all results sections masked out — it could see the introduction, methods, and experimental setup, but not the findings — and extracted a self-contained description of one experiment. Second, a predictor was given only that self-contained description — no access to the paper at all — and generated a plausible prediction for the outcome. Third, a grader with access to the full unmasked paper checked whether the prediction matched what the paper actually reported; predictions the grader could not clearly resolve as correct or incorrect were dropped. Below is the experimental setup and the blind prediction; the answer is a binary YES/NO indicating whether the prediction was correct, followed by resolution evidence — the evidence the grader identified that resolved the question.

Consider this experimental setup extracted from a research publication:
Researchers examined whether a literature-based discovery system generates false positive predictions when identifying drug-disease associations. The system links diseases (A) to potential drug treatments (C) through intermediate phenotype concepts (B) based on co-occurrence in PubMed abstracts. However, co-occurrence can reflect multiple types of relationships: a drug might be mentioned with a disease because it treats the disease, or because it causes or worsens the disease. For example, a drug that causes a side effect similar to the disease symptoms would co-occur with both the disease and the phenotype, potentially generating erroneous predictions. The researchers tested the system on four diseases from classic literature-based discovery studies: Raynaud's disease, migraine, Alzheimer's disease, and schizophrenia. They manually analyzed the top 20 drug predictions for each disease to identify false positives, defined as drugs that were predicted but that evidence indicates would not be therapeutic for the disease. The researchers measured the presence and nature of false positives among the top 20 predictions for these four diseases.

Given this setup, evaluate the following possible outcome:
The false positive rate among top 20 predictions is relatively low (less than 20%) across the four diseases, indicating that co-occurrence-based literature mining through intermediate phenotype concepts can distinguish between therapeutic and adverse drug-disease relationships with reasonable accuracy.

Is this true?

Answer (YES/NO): YES